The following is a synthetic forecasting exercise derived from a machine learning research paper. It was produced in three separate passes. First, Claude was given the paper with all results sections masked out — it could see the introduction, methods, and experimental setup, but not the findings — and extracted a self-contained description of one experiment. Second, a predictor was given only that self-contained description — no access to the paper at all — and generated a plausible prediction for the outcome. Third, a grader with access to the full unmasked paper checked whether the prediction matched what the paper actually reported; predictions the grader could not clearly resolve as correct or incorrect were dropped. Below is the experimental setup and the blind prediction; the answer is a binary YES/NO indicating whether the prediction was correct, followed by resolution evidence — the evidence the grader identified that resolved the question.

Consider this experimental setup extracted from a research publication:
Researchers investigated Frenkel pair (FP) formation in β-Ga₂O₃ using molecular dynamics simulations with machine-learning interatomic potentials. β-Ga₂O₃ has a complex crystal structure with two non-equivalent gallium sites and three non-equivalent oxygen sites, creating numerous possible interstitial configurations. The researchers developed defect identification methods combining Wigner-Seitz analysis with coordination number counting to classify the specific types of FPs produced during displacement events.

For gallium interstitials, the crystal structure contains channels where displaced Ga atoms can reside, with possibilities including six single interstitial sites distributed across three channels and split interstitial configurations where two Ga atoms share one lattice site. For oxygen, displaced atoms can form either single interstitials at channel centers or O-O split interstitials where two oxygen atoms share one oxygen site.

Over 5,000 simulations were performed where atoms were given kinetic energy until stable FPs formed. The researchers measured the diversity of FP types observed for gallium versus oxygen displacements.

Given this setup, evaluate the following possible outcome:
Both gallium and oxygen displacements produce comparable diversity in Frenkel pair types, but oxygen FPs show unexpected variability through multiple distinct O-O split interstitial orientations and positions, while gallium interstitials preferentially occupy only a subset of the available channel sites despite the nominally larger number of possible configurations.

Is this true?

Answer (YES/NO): NO